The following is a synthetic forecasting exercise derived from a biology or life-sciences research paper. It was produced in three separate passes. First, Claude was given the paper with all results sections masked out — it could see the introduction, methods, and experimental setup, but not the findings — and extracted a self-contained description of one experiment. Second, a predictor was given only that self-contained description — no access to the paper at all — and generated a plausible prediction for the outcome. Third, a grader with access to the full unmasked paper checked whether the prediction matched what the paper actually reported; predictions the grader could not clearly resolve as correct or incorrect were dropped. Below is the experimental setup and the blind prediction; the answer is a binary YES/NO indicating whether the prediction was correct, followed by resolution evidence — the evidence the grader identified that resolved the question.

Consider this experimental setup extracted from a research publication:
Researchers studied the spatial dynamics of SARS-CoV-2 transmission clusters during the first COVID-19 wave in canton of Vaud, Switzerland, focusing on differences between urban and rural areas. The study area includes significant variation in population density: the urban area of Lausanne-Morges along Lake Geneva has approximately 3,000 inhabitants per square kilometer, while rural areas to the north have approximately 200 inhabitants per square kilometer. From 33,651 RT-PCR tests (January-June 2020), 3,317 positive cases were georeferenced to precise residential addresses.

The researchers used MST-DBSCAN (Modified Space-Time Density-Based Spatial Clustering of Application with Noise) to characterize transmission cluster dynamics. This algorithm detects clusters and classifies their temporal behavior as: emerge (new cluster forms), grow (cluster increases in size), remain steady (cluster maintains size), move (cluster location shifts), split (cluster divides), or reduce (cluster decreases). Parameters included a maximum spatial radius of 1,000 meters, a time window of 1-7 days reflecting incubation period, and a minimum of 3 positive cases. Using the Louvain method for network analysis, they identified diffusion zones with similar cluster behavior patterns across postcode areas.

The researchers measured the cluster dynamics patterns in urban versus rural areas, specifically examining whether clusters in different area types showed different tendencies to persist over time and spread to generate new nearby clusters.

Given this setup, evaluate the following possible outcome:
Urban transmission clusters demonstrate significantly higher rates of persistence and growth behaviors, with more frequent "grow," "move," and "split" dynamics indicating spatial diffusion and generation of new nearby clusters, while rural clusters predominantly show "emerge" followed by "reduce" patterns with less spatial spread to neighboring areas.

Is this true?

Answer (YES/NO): YES